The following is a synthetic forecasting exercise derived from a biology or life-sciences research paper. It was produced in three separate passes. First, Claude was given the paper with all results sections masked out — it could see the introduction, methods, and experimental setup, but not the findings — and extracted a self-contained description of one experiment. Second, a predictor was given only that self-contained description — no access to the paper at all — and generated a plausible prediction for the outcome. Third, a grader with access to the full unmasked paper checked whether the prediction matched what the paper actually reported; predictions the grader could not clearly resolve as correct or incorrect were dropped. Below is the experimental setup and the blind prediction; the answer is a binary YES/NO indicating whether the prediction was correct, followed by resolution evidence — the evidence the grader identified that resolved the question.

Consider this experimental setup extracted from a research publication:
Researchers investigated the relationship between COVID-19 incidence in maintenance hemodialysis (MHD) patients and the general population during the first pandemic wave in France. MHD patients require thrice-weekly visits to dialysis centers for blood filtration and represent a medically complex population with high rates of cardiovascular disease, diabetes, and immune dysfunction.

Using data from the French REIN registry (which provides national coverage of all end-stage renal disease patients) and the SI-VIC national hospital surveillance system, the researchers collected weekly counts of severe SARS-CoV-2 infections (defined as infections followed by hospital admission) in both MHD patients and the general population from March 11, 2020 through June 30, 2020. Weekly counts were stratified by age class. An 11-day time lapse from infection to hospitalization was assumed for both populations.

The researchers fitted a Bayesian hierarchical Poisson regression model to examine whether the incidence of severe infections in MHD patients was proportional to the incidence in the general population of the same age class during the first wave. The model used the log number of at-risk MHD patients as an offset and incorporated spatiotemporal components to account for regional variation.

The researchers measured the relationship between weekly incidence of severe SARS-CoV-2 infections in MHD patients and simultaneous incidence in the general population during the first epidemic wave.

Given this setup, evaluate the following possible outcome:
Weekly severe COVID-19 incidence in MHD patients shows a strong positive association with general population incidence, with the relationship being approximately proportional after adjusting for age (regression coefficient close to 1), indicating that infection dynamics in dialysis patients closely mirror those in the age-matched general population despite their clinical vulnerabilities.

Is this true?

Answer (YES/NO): YES